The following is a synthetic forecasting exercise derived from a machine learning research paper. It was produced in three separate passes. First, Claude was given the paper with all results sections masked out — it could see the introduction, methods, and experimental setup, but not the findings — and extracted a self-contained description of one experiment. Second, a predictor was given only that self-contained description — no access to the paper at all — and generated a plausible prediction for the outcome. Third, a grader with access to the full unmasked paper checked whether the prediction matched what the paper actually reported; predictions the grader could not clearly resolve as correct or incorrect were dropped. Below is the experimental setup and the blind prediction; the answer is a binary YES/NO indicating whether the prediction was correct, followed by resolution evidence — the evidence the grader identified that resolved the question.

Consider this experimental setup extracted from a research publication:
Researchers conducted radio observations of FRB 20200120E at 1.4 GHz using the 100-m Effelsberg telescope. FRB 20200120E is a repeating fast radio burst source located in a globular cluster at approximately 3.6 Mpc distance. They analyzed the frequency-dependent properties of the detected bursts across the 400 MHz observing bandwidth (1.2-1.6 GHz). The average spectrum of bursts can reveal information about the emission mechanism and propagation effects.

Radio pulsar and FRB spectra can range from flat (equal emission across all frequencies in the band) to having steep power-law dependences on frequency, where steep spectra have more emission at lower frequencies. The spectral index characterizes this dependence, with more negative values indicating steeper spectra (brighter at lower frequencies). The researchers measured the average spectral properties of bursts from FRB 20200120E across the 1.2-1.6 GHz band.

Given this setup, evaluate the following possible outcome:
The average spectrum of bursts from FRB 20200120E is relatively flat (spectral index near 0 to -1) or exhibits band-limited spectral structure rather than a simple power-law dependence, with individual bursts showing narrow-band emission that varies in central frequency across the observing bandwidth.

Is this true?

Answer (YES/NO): YES